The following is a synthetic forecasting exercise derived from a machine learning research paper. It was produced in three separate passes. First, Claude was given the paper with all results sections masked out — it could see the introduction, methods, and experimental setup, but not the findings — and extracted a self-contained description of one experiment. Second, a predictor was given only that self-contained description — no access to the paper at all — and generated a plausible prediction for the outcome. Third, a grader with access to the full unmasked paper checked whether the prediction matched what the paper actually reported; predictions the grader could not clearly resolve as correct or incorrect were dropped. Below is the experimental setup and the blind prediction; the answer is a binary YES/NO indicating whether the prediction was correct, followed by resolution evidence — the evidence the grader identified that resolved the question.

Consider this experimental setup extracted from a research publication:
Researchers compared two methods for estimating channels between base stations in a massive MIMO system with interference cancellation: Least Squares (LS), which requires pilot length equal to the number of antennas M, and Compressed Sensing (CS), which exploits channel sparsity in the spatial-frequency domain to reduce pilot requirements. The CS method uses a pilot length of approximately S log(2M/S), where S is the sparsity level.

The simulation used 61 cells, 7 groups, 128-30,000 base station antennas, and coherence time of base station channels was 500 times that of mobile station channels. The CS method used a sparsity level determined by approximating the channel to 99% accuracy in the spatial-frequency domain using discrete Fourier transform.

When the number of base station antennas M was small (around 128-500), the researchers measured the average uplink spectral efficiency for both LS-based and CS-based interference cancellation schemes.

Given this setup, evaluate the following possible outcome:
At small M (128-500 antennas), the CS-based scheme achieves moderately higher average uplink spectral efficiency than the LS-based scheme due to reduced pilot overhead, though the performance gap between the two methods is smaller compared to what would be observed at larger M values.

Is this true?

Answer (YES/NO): NO